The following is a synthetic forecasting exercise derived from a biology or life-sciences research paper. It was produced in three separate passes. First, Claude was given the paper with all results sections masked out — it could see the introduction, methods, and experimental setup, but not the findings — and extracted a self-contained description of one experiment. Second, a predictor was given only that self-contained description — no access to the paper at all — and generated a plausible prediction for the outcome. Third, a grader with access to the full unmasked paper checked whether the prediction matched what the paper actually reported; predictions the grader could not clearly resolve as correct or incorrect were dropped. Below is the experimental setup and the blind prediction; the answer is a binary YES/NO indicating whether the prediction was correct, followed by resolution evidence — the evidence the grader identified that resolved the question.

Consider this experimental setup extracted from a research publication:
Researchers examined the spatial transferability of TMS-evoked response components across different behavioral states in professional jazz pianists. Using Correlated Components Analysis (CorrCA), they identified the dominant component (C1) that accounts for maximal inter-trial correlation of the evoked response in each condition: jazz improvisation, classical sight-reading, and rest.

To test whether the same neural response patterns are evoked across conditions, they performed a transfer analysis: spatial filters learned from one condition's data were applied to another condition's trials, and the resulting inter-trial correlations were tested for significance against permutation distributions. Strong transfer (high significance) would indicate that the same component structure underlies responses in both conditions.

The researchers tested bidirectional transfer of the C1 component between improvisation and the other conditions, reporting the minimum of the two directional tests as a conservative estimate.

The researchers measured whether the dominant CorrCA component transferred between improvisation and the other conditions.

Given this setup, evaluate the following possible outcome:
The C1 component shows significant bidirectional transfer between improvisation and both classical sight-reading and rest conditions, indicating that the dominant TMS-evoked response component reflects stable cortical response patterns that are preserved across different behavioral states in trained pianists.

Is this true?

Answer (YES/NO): YES